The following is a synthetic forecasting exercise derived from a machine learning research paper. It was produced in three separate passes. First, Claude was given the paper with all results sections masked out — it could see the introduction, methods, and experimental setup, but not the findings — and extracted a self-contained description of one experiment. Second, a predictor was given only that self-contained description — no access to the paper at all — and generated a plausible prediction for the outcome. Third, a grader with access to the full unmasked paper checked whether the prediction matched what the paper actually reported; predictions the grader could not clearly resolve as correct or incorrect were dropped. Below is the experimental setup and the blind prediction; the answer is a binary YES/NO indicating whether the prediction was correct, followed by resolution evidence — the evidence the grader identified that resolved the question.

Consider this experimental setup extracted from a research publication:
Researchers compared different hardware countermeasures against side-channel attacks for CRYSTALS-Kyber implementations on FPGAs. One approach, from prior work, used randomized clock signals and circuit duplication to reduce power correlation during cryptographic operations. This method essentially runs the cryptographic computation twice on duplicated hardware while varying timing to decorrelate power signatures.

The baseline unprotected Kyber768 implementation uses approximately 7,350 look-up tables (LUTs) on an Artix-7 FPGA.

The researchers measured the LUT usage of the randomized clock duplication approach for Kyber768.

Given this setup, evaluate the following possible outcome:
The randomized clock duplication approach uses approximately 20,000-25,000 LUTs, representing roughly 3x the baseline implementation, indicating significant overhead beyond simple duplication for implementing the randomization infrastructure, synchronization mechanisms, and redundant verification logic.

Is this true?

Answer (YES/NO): NO